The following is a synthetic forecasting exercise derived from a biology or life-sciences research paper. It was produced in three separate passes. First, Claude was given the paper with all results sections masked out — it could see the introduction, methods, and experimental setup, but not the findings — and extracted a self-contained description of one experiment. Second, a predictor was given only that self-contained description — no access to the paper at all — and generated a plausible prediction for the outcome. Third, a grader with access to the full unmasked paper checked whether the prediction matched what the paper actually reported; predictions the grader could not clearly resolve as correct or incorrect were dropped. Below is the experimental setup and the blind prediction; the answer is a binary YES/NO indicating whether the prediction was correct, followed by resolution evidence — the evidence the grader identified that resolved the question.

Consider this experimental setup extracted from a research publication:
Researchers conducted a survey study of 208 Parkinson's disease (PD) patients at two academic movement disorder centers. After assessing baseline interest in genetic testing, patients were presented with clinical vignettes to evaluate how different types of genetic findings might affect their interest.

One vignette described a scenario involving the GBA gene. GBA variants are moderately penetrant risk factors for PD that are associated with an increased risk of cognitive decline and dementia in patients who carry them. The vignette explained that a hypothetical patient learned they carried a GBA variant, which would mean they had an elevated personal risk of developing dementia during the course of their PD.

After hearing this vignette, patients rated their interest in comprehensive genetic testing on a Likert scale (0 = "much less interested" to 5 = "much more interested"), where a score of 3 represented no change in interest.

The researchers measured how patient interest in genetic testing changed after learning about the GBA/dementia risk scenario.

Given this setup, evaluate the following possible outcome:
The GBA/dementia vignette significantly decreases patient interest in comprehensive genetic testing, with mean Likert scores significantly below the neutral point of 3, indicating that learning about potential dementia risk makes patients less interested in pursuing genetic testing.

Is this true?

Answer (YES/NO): NO